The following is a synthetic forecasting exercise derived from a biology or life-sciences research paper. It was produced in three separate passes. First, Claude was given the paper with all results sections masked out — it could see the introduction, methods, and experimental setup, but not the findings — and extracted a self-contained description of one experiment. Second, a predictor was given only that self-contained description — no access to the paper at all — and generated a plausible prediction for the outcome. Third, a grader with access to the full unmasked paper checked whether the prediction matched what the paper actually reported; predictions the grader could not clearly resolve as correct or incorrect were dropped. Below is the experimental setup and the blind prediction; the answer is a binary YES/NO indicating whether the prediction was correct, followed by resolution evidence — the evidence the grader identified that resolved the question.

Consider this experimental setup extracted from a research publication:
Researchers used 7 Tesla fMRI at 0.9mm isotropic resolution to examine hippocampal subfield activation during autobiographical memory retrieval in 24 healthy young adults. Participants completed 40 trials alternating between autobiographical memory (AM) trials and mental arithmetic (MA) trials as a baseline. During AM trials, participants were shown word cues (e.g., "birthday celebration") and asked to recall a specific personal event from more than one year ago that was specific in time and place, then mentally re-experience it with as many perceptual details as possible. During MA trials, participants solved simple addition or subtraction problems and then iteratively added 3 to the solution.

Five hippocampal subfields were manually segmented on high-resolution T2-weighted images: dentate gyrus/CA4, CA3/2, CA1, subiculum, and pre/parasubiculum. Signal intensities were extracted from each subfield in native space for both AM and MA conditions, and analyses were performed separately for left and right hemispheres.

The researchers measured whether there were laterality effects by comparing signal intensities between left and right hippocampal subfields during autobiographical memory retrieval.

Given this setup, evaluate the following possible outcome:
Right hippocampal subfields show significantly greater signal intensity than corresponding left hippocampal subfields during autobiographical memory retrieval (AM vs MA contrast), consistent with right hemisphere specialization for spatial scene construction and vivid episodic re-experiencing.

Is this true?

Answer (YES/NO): NO